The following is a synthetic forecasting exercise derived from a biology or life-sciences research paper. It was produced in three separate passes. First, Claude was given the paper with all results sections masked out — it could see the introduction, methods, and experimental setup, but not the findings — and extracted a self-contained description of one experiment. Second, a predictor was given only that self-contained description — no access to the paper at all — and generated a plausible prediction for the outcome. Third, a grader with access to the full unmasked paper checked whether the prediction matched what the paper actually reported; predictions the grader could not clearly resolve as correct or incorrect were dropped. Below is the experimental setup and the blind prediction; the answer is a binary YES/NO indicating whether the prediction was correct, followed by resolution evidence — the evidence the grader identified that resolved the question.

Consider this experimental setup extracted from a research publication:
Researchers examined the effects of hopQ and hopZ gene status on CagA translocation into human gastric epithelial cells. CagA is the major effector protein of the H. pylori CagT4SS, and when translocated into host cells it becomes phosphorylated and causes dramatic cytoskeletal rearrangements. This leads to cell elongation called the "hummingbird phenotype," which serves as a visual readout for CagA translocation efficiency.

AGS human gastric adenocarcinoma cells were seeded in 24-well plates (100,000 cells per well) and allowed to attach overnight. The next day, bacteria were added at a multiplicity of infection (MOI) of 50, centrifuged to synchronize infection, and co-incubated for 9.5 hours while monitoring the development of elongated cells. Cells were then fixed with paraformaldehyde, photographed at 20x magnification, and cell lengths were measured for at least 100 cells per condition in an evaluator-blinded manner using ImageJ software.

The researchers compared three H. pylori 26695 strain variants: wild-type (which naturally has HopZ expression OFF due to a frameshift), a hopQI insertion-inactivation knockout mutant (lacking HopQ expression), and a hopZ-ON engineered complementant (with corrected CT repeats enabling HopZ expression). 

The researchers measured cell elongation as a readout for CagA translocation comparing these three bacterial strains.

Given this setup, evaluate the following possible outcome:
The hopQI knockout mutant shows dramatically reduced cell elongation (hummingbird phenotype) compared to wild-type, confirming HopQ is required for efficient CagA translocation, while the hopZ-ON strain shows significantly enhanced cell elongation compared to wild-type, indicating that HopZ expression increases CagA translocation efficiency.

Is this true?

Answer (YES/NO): NO